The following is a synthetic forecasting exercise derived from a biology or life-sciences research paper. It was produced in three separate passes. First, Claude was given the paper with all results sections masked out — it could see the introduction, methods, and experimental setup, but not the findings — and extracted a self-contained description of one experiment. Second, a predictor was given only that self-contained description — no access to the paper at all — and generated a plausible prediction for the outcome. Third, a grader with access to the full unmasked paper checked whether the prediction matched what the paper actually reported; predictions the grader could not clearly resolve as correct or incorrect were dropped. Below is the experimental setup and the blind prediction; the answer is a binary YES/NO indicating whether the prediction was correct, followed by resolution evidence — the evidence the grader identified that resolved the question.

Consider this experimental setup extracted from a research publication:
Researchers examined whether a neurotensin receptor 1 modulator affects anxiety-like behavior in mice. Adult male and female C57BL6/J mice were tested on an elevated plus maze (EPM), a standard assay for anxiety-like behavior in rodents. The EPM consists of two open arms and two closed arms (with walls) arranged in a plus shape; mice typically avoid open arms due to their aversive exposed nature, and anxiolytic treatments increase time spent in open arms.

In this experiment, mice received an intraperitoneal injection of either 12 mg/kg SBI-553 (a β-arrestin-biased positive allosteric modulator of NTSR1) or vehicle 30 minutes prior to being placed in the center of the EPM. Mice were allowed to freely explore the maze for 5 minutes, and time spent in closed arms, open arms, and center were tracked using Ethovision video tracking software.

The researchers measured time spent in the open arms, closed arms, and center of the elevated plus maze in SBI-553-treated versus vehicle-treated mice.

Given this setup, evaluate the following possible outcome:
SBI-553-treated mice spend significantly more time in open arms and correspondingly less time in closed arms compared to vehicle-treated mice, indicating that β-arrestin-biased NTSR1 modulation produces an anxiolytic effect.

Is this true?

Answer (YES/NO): NO